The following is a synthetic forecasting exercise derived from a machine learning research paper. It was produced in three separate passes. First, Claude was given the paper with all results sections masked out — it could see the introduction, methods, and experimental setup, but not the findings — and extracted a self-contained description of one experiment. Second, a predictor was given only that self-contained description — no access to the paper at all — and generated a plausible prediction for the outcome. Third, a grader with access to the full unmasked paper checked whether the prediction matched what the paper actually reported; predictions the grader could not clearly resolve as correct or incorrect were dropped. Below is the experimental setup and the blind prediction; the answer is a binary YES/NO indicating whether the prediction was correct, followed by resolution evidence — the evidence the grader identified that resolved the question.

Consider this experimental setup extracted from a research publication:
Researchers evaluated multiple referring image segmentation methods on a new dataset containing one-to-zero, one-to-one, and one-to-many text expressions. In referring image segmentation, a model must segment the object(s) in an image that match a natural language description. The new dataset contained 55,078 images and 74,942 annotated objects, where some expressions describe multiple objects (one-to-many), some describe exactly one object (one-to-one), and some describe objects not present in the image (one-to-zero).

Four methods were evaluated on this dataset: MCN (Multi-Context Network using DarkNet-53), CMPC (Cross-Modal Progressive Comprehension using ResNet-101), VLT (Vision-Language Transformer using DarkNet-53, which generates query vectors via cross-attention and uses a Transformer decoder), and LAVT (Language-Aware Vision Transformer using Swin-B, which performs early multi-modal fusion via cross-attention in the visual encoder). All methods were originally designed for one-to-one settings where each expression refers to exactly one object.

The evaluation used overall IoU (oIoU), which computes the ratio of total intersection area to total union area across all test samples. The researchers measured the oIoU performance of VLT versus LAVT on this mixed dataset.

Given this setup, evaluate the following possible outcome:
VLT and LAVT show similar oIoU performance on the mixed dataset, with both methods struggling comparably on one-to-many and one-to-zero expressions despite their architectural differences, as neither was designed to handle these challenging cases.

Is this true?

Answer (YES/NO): NO